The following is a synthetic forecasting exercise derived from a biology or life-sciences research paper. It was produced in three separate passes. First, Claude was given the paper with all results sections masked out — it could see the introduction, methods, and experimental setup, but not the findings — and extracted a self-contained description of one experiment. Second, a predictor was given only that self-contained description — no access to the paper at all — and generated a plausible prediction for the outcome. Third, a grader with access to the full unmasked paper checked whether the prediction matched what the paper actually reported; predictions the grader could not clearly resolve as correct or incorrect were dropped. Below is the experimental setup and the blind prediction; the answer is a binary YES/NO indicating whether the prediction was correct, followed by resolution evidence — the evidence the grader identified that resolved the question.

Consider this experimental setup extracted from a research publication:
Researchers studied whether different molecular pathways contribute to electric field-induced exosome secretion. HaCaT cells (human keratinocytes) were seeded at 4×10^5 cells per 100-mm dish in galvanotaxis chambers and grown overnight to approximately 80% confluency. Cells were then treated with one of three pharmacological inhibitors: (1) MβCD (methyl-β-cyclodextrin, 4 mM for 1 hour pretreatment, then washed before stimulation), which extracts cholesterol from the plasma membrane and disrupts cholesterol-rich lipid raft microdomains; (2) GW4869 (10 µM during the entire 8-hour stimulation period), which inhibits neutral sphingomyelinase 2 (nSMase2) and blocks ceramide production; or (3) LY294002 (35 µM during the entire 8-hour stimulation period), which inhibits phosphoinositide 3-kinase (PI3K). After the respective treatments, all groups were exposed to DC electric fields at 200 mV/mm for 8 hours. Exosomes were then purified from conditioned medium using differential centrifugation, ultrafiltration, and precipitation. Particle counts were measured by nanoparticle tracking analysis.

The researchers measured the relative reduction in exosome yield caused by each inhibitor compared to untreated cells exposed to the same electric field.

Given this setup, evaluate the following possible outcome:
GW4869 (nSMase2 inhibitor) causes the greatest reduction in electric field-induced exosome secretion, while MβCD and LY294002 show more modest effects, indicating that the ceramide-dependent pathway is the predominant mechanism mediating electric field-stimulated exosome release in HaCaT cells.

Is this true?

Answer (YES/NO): NO